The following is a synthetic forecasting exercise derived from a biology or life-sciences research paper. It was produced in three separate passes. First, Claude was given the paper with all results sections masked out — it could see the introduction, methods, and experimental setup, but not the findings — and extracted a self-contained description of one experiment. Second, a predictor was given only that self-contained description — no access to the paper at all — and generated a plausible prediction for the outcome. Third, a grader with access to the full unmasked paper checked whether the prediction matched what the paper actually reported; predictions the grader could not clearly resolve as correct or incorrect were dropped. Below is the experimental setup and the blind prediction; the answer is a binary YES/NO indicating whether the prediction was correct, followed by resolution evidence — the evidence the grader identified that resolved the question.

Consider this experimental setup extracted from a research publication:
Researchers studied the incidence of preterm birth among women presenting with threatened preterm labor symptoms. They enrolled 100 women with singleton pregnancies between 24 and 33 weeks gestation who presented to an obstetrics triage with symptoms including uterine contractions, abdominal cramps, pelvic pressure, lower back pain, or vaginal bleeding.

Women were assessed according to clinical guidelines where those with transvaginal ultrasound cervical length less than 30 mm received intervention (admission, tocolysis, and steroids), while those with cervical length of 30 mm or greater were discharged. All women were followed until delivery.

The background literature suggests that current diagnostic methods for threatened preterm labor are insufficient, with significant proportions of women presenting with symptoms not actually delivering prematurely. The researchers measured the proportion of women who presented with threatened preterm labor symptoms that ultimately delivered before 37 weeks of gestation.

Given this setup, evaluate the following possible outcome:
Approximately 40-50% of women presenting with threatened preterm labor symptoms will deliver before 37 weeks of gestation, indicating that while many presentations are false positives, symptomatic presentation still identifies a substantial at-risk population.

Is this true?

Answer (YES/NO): NO